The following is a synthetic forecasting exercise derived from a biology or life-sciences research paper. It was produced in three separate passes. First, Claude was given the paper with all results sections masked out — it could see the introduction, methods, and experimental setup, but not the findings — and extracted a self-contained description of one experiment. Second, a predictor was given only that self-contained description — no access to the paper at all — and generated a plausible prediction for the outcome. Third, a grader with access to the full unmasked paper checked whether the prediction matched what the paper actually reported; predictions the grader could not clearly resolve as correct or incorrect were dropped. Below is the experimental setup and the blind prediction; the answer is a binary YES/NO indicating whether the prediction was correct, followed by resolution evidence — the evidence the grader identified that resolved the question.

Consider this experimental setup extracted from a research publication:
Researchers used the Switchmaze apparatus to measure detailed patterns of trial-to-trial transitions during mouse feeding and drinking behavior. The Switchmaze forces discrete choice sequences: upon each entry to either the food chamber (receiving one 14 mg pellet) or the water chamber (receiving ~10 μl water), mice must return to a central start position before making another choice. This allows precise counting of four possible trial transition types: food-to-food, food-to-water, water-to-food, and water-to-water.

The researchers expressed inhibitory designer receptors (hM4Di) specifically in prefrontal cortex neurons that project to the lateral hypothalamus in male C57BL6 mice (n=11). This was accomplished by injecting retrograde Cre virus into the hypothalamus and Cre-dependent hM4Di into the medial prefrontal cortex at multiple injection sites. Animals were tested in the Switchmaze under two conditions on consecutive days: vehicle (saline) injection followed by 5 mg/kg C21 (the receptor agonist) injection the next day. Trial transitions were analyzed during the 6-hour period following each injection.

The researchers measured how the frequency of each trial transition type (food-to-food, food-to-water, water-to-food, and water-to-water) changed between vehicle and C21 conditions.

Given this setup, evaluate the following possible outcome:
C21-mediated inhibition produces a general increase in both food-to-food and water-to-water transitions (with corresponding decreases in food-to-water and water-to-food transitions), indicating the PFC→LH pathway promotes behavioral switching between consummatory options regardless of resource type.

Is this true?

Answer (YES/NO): NO